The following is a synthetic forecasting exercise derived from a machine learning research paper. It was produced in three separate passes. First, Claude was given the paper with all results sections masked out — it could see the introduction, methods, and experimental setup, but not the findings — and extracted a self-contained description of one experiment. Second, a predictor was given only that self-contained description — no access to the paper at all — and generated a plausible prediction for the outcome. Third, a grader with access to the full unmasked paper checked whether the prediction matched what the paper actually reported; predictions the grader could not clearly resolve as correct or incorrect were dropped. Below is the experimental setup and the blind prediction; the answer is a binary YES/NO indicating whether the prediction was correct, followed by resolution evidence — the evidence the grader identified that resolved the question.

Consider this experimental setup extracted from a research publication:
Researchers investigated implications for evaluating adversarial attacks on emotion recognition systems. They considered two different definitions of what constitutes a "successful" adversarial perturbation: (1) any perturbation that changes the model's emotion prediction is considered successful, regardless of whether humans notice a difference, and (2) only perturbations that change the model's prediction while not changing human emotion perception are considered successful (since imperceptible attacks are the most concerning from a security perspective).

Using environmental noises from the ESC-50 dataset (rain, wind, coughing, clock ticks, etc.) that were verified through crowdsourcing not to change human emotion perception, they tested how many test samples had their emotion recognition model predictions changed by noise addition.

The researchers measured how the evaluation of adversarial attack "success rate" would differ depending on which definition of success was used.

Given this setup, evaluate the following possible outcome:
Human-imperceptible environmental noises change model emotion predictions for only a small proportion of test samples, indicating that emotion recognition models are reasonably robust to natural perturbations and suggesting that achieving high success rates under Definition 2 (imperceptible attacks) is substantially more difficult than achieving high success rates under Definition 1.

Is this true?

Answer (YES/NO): NO